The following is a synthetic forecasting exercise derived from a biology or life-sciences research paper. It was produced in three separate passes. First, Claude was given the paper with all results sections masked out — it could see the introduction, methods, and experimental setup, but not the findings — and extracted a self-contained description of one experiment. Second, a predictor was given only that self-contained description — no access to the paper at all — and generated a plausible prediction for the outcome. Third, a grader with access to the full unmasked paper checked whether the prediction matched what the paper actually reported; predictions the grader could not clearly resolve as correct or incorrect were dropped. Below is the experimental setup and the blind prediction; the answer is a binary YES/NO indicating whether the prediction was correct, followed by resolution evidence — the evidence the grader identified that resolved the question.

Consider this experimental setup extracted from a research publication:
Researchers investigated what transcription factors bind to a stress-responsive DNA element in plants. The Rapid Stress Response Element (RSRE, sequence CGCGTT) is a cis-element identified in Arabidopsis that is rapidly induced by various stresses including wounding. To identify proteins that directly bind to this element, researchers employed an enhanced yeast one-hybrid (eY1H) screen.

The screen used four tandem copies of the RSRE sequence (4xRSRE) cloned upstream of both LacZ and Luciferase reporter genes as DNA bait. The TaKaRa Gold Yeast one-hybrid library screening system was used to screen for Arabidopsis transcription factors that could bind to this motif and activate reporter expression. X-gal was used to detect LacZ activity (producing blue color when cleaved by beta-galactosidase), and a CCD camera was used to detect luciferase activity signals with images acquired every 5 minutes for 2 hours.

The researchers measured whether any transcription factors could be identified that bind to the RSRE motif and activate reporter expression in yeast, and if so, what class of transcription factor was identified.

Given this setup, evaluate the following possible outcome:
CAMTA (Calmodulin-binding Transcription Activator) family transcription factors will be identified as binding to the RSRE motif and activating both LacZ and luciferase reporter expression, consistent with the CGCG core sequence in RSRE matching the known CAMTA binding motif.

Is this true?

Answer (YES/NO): NO